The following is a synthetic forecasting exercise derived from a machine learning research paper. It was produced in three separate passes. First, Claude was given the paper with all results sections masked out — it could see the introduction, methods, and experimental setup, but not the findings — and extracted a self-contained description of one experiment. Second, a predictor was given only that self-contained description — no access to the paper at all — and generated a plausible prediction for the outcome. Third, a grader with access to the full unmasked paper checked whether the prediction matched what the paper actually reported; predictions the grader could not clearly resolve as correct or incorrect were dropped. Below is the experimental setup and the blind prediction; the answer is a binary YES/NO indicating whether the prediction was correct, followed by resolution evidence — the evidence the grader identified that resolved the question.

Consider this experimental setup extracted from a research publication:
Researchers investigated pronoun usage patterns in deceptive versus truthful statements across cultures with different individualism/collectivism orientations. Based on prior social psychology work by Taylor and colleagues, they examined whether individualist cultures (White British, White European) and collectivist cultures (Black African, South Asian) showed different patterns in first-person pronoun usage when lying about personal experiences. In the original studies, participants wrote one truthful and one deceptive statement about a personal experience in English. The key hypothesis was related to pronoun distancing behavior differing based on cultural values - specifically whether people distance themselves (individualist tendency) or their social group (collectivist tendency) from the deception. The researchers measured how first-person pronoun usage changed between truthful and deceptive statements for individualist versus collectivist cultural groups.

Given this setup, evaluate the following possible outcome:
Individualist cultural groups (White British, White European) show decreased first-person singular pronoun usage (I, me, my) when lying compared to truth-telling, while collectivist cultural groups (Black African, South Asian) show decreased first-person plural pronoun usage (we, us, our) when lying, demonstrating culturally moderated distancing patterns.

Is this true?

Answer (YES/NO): NO